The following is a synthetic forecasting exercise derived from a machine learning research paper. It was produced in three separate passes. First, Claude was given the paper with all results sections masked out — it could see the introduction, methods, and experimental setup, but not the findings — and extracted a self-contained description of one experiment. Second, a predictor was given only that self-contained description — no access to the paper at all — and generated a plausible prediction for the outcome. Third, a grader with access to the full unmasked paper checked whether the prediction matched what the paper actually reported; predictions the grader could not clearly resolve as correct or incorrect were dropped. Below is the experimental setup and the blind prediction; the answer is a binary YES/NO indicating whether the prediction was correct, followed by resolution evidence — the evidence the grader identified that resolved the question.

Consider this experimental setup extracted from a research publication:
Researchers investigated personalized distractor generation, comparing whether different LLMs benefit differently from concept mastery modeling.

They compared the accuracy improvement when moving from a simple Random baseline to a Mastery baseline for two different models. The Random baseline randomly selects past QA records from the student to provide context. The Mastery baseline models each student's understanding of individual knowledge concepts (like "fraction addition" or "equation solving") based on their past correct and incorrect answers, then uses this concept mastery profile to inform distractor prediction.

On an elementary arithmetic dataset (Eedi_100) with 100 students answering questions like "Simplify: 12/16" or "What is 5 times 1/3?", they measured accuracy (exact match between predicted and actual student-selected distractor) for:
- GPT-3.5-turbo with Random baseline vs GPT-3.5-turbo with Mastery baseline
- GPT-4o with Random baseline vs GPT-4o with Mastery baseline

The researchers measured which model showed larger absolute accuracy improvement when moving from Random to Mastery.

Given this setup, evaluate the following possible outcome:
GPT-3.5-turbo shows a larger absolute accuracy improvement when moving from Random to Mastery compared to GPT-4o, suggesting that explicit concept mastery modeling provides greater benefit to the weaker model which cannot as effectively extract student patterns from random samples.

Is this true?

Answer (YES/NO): NO